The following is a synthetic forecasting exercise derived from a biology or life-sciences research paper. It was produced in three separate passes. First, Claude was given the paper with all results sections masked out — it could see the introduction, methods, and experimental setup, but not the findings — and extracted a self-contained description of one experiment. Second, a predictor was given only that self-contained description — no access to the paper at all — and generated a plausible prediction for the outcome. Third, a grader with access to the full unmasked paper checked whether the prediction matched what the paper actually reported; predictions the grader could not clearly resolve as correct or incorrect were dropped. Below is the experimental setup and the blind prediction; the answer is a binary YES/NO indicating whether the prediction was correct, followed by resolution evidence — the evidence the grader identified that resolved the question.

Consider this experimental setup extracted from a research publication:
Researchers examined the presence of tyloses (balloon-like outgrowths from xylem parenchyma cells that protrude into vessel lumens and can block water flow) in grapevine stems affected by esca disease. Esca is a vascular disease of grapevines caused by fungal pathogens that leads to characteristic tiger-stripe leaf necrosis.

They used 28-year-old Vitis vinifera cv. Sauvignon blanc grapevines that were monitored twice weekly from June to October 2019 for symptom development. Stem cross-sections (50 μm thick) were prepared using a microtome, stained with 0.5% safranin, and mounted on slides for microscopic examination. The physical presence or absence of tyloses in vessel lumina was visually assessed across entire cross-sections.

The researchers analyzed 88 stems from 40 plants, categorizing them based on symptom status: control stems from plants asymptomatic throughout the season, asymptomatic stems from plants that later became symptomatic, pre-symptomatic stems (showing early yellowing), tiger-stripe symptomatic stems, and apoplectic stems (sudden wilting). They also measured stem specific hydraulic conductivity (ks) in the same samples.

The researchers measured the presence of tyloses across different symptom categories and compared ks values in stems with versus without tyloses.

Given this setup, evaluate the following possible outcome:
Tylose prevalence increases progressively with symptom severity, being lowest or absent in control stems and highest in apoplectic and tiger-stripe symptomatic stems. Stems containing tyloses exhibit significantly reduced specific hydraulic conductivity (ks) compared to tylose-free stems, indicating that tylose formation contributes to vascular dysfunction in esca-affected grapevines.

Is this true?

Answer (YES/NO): YES